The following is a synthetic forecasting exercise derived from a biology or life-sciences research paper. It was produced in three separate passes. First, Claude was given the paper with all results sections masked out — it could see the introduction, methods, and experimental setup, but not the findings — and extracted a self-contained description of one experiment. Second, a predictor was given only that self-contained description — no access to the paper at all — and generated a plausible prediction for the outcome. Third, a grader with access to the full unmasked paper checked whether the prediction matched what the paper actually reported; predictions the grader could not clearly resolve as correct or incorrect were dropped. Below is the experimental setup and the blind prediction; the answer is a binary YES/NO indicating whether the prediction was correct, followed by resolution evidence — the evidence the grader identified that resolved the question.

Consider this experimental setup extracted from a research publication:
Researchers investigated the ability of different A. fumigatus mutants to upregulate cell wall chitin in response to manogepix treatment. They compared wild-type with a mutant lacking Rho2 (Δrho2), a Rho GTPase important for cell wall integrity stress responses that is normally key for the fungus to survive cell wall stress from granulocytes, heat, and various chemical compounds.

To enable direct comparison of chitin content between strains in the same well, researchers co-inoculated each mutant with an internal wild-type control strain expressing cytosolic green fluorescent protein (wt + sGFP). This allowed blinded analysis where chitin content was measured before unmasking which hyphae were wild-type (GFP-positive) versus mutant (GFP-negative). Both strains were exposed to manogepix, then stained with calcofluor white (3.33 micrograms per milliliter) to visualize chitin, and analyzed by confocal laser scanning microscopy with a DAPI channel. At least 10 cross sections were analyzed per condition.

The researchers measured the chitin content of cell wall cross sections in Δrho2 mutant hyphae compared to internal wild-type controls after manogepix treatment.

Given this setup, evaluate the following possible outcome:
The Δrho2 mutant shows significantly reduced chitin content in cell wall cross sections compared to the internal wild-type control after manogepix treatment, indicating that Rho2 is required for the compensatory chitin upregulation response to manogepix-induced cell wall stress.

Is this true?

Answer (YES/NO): YES